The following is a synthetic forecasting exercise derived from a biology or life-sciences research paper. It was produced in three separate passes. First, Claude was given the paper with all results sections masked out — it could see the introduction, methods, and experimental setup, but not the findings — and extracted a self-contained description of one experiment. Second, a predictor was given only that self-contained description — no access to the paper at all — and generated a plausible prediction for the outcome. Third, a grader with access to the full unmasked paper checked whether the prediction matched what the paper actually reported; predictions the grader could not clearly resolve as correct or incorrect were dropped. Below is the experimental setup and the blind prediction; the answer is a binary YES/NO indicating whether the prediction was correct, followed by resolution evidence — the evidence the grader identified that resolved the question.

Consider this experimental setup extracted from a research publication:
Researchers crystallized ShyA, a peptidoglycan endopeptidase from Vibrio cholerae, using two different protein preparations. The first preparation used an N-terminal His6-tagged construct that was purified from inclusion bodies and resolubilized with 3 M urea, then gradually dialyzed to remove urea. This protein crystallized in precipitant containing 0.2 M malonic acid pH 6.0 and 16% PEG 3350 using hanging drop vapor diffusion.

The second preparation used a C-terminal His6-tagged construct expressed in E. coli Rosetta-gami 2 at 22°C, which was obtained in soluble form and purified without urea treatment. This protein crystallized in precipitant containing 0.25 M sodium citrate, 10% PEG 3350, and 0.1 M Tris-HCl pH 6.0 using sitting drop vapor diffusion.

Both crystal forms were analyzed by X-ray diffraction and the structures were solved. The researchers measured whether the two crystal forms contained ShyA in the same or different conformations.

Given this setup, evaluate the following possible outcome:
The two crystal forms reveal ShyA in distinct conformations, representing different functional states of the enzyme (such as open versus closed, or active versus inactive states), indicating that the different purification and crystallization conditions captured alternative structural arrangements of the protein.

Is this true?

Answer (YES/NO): YES